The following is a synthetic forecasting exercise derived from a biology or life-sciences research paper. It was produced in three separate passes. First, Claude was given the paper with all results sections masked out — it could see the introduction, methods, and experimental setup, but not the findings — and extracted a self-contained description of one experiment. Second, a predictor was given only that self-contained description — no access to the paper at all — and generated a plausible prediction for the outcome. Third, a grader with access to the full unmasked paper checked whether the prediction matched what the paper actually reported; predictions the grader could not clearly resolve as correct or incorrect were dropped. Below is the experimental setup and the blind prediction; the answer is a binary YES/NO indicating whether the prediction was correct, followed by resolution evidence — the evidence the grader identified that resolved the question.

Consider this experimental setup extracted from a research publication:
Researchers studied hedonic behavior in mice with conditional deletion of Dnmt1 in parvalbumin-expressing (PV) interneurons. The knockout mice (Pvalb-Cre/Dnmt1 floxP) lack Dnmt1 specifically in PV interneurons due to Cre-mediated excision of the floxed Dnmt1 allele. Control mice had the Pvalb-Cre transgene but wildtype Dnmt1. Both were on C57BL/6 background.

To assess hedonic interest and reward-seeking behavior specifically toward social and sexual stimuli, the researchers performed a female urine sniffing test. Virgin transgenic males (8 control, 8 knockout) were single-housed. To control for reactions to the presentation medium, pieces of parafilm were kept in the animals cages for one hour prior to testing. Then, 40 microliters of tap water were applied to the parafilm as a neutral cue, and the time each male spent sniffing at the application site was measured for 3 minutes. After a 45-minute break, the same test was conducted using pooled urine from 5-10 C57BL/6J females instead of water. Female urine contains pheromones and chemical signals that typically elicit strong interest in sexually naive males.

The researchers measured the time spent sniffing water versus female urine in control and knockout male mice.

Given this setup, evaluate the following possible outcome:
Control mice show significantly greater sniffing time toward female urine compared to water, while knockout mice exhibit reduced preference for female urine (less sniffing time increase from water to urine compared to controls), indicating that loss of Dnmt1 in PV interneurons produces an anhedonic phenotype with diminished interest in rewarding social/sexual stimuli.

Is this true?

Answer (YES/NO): YES